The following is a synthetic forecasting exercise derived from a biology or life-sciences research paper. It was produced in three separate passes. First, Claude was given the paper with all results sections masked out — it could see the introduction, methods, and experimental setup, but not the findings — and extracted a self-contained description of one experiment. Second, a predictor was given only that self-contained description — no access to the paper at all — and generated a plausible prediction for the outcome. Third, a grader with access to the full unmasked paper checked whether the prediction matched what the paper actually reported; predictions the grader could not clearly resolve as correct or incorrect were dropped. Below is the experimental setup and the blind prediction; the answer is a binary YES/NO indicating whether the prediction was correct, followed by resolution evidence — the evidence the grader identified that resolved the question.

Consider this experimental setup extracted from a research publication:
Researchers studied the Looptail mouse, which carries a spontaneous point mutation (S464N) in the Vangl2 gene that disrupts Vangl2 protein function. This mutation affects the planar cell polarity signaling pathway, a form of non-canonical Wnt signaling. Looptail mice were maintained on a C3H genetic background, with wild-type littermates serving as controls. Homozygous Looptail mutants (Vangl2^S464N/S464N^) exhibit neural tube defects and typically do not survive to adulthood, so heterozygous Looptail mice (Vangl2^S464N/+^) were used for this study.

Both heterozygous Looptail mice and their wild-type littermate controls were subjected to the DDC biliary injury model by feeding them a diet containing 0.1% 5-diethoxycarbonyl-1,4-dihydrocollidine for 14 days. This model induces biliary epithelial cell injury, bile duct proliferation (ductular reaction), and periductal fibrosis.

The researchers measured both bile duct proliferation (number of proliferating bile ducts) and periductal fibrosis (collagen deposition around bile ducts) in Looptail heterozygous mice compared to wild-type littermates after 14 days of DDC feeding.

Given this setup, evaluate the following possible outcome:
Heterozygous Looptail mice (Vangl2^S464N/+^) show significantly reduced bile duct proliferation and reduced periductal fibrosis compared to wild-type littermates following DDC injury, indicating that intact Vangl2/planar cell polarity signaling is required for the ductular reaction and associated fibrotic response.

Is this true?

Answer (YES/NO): NO